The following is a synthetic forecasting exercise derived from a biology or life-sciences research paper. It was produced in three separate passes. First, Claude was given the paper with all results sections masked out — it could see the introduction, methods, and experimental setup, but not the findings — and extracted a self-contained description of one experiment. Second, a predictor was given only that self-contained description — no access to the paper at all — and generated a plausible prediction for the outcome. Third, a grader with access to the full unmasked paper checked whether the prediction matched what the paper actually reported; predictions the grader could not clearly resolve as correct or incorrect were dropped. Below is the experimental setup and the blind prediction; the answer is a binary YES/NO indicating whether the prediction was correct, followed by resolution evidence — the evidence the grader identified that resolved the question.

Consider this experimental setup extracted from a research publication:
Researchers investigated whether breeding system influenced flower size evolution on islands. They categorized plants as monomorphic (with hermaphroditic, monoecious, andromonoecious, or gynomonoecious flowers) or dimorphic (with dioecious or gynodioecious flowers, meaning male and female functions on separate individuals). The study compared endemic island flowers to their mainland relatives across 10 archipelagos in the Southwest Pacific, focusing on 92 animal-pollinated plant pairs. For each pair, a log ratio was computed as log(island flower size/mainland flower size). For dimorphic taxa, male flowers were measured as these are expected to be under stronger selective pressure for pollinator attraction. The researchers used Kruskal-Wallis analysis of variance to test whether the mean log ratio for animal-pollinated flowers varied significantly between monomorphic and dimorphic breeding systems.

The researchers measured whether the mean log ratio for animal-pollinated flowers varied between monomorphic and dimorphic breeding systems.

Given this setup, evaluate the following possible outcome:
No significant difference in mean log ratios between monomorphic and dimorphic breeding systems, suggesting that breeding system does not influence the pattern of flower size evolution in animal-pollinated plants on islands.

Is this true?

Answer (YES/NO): NO